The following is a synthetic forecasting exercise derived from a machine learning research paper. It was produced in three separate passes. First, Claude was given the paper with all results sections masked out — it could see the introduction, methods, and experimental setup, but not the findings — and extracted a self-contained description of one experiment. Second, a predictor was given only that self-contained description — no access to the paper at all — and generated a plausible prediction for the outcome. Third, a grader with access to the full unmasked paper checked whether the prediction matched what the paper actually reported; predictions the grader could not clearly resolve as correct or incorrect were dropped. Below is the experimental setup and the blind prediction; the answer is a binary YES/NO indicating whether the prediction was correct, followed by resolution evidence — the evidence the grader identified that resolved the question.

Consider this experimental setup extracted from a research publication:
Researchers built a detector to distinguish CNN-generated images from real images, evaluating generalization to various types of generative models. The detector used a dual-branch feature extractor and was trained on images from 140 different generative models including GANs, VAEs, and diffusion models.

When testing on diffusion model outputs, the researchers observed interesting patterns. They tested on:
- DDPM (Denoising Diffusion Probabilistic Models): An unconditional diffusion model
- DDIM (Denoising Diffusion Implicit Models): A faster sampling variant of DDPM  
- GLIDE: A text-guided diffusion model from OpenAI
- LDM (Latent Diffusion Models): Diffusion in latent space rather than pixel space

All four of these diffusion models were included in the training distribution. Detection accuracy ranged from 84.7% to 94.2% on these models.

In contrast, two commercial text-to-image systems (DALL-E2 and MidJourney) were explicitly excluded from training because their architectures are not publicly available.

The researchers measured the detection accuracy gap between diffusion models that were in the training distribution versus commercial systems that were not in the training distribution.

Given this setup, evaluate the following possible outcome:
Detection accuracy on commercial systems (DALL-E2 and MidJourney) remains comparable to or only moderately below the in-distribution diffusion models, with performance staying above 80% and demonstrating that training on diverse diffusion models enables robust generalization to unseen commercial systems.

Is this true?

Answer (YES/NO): NO